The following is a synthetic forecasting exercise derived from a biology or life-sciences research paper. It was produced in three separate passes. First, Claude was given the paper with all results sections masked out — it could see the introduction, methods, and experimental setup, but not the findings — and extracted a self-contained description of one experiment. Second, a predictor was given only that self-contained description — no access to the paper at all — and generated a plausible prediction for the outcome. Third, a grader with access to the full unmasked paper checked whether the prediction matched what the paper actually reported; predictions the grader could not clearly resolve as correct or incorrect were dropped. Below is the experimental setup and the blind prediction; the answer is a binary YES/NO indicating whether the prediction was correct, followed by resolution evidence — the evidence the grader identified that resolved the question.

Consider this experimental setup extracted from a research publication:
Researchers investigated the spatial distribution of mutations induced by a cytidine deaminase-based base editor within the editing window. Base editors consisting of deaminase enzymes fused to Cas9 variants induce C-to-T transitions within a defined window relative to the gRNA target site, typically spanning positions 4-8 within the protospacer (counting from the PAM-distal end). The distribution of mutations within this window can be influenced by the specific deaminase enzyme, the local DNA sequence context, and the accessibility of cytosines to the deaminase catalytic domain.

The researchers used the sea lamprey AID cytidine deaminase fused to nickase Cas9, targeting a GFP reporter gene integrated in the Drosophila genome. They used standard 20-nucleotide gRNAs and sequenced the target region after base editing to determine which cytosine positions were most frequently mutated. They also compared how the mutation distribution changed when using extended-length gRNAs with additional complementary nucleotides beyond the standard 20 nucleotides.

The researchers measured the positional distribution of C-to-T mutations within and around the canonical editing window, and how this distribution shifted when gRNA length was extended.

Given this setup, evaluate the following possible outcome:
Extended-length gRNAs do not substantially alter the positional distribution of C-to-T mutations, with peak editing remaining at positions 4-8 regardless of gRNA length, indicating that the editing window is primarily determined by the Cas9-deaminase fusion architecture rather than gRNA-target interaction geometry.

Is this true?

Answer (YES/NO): NO